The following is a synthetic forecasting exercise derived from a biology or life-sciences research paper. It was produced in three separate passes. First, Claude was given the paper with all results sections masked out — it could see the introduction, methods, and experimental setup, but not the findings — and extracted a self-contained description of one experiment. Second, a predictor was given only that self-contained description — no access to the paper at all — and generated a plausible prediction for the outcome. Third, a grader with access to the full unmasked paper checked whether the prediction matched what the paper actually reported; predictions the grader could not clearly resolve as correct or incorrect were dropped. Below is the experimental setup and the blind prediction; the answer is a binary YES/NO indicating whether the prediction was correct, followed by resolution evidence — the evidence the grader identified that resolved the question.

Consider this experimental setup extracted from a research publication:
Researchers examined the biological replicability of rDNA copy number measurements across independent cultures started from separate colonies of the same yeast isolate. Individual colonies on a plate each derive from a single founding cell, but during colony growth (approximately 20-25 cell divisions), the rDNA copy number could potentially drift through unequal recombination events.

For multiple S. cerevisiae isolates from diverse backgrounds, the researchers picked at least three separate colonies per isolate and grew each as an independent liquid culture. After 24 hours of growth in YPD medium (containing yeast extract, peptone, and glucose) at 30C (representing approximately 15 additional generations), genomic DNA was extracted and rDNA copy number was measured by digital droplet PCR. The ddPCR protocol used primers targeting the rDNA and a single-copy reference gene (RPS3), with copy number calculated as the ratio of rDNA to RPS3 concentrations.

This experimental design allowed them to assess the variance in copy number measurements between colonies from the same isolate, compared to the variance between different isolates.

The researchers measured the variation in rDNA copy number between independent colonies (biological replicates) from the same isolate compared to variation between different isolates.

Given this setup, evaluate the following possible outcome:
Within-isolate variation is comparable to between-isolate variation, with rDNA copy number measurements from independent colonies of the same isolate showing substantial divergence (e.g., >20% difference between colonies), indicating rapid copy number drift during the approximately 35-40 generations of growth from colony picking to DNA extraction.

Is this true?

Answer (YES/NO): NO